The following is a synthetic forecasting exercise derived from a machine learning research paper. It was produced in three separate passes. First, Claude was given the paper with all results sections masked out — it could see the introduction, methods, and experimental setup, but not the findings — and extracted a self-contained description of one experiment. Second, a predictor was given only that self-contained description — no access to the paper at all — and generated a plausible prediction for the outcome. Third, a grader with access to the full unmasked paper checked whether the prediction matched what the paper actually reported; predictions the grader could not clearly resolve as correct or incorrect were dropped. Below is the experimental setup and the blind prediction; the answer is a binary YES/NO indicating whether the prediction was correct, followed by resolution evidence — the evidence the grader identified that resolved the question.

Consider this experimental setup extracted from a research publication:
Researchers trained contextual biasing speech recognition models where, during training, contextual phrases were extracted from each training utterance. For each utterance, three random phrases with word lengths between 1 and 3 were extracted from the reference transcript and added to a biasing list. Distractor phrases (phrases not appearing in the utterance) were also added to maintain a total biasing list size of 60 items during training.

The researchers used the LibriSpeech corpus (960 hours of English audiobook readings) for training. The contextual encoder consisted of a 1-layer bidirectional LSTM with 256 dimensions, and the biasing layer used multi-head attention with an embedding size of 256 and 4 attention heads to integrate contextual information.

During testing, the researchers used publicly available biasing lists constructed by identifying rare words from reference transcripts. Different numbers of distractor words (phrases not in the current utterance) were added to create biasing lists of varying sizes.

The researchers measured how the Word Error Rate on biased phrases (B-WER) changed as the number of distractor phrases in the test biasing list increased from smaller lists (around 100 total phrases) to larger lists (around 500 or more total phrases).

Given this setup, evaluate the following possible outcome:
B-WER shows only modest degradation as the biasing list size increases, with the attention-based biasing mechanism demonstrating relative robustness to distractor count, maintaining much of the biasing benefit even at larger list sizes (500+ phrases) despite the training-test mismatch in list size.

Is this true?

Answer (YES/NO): YES